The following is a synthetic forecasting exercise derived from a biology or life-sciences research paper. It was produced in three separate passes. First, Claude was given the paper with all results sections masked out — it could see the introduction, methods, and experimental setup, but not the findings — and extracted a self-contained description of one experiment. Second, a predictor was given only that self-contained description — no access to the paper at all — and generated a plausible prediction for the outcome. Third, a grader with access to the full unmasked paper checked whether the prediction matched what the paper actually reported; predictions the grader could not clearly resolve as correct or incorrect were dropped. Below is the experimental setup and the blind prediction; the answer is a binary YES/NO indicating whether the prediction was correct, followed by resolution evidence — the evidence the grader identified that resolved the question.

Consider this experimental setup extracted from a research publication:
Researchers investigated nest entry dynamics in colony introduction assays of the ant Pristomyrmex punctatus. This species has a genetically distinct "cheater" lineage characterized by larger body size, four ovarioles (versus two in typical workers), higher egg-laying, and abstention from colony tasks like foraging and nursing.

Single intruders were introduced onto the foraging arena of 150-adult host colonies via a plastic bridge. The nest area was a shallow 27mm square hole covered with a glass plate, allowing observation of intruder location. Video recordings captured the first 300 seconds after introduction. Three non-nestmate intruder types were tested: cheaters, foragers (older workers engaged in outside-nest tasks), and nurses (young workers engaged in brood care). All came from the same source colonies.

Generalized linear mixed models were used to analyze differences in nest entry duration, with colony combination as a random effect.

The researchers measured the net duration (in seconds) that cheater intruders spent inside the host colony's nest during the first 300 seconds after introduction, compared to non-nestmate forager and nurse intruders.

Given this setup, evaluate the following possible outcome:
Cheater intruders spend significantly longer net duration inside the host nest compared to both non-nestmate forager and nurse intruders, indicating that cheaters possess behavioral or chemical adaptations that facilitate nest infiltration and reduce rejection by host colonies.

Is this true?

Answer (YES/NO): NO